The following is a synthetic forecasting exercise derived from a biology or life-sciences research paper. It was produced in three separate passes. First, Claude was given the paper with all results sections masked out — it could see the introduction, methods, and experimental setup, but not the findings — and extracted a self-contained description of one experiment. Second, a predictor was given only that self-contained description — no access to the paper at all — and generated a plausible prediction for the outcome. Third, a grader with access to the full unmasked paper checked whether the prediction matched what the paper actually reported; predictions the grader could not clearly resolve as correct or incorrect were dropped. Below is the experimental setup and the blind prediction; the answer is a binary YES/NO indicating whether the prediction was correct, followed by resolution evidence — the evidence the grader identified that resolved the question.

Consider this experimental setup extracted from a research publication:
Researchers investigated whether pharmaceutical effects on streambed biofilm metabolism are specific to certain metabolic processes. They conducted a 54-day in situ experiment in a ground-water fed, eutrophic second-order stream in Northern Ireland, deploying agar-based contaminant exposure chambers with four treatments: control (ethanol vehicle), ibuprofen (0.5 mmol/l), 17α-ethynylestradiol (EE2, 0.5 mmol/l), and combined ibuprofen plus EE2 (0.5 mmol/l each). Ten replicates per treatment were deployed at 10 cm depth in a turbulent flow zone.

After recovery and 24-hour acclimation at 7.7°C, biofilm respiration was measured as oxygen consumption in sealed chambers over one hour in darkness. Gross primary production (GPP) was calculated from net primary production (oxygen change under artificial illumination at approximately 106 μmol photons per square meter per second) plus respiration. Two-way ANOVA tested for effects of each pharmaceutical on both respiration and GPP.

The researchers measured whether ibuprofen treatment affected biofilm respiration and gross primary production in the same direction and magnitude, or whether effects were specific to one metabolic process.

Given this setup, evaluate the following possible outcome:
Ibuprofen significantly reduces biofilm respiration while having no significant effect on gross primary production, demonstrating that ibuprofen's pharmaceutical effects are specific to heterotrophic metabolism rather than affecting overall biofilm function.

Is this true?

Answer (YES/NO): YES